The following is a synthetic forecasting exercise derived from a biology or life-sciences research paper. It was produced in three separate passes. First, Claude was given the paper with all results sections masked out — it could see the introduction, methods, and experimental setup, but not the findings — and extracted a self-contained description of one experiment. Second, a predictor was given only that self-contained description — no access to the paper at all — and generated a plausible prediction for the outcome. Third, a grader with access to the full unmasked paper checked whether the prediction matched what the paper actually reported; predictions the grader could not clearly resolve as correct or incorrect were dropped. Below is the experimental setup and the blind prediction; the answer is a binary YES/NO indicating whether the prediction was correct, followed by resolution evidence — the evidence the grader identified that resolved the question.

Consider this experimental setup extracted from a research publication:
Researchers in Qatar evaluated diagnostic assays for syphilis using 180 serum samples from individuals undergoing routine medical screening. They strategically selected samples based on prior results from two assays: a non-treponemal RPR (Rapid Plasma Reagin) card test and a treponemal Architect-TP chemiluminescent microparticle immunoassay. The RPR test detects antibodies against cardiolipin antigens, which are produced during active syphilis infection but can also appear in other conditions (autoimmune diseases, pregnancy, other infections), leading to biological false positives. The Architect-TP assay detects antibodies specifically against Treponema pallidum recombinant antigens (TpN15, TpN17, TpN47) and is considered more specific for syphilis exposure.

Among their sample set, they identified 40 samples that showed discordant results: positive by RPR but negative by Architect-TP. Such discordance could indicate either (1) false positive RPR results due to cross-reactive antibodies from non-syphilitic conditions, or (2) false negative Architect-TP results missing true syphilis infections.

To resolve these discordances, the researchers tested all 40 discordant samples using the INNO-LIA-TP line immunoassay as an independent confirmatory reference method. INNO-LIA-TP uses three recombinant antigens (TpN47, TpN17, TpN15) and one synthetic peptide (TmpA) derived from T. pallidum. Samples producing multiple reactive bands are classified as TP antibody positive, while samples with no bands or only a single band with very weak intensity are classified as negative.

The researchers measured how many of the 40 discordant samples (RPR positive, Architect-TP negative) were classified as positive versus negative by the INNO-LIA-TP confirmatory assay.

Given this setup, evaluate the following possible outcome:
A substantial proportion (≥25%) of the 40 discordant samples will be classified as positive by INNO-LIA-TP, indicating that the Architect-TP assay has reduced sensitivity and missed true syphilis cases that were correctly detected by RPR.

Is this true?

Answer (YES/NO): NO